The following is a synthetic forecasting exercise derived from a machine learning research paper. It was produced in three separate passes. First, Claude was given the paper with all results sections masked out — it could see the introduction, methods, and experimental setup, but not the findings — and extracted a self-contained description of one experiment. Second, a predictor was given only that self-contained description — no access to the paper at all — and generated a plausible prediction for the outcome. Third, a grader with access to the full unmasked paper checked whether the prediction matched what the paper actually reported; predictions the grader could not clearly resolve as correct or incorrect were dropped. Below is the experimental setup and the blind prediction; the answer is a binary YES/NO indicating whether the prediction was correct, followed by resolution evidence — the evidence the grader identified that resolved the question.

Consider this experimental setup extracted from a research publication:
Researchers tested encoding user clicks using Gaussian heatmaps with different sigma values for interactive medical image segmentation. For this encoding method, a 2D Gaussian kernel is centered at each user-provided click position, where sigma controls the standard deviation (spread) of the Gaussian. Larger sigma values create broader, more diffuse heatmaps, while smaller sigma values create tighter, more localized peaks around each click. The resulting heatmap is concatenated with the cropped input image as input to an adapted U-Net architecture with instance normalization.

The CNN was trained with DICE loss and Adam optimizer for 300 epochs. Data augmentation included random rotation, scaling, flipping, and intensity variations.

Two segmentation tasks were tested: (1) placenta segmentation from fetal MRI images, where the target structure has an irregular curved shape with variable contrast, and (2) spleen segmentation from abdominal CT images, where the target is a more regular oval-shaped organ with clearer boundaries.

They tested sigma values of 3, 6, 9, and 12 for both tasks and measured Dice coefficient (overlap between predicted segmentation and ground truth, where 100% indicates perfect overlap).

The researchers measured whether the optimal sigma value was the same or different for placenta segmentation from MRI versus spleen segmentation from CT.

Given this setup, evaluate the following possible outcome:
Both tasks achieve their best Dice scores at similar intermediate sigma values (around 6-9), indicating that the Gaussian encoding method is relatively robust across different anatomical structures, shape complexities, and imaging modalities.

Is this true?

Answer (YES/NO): YES